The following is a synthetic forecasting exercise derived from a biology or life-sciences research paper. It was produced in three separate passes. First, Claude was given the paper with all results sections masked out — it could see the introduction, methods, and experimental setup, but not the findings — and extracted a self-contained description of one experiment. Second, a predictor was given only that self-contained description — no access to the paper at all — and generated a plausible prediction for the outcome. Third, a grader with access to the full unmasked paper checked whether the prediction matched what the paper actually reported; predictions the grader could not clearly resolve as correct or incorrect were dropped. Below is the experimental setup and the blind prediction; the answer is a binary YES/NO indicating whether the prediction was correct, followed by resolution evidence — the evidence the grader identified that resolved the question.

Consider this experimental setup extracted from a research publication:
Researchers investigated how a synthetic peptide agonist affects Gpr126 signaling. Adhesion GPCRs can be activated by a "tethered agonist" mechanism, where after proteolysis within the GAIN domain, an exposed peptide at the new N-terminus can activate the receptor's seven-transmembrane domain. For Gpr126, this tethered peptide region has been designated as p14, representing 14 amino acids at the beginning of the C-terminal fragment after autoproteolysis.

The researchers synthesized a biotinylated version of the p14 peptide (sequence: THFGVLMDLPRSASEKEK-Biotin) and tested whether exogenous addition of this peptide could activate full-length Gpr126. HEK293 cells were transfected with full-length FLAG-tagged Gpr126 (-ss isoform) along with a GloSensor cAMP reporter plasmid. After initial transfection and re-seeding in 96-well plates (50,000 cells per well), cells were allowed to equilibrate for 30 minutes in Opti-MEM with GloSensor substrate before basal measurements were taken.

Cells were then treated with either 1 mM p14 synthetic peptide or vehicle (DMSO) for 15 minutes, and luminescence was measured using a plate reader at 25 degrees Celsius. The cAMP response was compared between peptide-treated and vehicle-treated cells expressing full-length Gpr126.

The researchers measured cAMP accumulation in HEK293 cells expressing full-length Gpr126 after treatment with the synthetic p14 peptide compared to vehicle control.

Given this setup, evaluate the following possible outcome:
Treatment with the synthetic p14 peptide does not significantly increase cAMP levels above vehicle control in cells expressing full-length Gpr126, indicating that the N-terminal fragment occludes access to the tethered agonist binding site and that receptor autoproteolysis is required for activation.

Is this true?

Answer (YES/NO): NO